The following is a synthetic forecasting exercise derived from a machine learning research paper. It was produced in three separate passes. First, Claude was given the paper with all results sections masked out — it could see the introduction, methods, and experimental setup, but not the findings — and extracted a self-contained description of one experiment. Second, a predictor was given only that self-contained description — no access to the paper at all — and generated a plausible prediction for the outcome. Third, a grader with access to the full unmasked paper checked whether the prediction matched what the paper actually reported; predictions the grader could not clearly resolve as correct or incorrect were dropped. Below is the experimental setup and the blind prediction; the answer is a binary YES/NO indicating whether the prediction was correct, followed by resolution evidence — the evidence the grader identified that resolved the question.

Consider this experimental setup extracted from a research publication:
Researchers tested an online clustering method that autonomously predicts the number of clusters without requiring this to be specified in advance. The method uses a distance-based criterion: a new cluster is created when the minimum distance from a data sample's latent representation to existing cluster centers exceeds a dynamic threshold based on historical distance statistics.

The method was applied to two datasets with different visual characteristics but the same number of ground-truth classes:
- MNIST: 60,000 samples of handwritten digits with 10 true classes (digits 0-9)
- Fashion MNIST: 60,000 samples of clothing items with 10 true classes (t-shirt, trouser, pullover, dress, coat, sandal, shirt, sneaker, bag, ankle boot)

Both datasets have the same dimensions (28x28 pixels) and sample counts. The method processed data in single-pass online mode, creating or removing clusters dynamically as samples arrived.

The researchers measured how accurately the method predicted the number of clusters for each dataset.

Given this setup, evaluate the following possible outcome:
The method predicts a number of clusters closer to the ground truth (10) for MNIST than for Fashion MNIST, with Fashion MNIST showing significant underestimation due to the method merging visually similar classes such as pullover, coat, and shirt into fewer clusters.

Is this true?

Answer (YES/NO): NO